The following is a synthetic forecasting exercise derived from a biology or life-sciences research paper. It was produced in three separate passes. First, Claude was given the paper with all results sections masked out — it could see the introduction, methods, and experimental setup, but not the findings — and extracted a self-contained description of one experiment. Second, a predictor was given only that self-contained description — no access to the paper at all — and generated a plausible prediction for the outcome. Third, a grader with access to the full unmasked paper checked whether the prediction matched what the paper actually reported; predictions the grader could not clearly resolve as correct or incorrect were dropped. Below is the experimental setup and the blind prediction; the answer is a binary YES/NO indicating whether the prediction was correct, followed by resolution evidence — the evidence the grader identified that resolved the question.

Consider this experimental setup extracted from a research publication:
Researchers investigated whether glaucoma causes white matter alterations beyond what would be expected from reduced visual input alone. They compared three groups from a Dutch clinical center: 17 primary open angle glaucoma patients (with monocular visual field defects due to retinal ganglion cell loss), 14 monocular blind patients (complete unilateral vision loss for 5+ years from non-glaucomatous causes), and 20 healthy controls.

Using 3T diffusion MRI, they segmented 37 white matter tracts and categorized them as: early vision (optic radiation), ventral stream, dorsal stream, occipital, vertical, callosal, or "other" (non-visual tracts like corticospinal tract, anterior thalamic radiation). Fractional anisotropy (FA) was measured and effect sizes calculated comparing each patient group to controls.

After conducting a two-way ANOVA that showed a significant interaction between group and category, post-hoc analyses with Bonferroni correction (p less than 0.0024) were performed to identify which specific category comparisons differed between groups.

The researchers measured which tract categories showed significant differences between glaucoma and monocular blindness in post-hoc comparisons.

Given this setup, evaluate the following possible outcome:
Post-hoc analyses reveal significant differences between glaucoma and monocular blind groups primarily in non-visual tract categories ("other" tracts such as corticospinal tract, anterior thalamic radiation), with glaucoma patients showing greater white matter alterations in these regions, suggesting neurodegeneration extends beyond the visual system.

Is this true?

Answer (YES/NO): NO